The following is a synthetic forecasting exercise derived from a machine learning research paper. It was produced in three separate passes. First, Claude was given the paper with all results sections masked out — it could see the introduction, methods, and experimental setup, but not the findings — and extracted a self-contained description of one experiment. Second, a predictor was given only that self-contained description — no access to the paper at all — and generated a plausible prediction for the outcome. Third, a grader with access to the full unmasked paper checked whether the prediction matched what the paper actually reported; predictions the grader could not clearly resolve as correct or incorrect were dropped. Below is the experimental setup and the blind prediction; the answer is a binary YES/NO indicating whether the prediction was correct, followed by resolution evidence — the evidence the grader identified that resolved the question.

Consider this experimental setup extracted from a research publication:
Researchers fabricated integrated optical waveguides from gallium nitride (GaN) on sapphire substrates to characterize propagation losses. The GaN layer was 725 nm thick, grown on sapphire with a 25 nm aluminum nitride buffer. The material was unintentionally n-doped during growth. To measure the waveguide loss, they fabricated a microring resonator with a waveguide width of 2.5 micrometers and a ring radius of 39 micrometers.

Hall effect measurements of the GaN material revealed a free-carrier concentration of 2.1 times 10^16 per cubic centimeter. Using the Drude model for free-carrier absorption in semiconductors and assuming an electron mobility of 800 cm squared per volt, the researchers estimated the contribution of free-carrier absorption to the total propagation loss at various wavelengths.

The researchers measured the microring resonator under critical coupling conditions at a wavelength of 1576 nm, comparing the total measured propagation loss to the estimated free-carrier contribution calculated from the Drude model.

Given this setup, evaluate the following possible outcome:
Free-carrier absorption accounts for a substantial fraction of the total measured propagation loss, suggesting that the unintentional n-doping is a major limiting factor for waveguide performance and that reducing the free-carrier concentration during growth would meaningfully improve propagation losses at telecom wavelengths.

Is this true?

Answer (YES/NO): NO